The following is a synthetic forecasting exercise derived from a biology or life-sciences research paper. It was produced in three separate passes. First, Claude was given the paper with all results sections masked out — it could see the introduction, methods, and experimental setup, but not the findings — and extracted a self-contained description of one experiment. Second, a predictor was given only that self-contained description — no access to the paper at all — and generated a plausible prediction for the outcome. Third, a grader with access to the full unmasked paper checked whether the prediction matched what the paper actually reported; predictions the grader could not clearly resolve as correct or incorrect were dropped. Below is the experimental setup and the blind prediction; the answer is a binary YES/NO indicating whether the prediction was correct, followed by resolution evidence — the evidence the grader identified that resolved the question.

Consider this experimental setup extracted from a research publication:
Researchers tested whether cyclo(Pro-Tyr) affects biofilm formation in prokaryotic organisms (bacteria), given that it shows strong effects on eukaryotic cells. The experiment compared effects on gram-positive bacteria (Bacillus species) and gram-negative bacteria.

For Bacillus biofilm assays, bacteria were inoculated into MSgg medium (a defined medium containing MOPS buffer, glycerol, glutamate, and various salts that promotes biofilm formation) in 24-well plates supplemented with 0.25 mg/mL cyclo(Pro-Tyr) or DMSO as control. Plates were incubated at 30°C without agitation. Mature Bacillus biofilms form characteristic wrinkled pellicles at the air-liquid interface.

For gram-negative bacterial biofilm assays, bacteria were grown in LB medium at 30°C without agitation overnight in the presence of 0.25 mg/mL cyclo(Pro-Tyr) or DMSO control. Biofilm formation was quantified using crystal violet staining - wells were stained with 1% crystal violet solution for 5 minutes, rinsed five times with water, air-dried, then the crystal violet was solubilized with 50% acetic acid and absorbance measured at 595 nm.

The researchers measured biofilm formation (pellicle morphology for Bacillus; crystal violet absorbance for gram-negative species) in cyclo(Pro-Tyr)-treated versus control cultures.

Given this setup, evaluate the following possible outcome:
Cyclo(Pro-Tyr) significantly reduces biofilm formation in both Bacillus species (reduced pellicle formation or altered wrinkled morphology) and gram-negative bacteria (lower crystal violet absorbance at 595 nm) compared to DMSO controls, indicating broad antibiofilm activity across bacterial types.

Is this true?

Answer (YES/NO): NO